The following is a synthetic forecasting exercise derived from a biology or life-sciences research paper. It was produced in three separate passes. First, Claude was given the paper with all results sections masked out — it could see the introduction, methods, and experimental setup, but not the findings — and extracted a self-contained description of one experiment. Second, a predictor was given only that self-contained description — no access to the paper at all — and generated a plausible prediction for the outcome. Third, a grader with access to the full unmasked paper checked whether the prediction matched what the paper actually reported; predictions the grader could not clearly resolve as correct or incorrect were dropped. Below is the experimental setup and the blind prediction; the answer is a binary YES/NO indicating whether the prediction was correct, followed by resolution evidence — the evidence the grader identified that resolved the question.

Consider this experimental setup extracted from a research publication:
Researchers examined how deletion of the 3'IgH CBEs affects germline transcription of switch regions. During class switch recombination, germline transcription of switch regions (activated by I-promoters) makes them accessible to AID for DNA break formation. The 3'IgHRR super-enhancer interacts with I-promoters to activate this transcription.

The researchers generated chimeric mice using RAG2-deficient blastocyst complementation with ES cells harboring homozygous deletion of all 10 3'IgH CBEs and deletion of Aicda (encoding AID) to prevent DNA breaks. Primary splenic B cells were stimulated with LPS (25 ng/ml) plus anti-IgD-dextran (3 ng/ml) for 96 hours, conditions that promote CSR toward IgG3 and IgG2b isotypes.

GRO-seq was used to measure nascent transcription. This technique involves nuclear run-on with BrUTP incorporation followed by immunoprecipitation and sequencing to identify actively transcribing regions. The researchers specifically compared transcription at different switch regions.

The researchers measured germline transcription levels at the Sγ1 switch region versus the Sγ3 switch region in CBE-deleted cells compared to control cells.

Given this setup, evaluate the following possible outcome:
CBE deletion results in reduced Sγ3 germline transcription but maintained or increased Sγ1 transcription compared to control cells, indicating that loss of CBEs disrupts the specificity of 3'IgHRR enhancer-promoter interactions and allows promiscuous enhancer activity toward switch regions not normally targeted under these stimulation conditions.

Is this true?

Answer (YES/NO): NO